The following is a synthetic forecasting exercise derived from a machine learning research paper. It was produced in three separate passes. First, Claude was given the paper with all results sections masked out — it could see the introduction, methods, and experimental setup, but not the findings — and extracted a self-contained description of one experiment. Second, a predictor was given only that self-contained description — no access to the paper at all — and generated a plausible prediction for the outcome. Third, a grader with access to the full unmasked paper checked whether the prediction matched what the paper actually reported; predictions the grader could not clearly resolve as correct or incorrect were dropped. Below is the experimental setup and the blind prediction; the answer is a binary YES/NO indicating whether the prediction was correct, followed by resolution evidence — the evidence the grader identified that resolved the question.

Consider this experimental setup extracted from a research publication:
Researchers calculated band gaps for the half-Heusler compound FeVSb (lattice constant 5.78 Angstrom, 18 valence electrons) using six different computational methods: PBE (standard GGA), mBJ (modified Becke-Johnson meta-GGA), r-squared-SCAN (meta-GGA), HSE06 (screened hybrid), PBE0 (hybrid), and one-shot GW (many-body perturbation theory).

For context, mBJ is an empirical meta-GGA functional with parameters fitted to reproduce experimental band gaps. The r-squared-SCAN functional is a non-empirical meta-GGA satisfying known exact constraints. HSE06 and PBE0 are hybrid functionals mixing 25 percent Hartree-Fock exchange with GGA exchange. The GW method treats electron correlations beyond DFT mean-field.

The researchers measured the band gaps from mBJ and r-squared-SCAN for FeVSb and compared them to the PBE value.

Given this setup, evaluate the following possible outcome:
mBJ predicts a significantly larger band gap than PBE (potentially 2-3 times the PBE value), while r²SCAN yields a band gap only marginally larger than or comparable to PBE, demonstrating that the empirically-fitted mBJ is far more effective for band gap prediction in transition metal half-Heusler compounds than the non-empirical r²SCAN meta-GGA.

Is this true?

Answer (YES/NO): NO